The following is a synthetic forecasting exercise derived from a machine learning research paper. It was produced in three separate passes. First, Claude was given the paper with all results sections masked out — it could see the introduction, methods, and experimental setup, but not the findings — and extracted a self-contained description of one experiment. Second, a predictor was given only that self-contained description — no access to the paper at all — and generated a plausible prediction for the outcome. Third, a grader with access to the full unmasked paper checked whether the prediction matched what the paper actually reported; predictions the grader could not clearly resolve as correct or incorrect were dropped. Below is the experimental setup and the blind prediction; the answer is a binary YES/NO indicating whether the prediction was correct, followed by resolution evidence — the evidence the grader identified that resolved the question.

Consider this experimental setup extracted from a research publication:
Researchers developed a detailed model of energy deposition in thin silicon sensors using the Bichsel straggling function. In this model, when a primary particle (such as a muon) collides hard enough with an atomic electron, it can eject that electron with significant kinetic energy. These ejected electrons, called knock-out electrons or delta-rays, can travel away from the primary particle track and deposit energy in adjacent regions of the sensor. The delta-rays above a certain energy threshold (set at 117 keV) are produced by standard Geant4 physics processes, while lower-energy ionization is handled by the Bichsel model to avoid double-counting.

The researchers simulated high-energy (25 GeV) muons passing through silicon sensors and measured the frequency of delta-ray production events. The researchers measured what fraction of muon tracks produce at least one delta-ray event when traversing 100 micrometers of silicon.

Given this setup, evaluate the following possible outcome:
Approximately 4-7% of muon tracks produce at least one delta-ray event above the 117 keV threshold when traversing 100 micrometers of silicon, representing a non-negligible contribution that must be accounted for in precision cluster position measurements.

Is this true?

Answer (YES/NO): NO